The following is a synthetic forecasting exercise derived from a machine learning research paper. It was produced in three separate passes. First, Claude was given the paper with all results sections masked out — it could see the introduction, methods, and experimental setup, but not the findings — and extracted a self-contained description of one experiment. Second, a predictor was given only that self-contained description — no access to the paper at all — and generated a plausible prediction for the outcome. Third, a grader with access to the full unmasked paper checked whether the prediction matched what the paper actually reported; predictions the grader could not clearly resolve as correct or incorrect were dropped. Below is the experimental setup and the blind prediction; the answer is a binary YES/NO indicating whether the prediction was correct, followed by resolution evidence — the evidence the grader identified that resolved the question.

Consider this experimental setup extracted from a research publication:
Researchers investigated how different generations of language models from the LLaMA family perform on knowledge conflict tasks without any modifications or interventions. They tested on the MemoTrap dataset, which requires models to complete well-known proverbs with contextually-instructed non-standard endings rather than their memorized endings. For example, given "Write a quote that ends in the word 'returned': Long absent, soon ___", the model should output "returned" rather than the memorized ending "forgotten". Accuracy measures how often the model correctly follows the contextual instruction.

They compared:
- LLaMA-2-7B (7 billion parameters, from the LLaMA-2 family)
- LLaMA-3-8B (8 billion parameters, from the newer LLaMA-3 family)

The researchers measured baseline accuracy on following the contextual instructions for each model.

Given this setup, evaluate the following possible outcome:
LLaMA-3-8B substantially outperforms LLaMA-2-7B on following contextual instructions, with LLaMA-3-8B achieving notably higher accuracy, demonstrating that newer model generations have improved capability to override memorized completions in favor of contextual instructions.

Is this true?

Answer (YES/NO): NO